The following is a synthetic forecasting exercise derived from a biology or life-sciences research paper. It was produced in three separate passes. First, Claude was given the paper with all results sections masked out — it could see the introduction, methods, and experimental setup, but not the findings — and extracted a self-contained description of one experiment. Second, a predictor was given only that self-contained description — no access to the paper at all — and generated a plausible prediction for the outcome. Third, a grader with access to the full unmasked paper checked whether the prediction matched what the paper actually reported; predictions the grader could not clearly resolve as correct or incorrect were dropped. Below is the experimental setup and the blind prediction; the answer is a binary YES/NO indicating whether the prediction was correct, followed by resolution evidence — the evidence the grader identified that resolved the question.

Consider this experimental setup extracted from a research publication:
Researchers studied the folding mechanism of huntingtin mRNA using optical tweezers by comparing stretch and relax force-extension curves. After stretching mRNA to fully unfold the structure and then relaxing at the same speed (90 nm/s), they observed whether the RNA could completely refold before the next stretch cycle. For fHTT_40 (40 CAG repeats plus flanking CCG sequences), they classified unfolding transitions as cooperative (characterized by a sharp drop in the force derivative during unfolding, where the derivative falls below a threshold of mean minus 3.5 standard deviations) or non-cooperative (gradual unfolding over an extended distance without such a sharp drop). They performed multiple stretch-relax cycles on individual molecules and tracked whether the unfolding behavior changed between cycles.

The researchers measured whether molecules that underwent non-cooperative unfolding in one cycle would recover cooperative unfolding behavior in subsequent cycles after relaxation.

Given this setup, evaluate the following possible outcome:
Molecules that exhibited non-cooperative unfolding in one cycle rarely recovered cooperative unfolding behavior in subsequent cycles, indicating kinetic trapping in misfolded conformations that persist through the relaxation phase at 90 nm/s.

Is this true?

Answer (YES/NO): YES